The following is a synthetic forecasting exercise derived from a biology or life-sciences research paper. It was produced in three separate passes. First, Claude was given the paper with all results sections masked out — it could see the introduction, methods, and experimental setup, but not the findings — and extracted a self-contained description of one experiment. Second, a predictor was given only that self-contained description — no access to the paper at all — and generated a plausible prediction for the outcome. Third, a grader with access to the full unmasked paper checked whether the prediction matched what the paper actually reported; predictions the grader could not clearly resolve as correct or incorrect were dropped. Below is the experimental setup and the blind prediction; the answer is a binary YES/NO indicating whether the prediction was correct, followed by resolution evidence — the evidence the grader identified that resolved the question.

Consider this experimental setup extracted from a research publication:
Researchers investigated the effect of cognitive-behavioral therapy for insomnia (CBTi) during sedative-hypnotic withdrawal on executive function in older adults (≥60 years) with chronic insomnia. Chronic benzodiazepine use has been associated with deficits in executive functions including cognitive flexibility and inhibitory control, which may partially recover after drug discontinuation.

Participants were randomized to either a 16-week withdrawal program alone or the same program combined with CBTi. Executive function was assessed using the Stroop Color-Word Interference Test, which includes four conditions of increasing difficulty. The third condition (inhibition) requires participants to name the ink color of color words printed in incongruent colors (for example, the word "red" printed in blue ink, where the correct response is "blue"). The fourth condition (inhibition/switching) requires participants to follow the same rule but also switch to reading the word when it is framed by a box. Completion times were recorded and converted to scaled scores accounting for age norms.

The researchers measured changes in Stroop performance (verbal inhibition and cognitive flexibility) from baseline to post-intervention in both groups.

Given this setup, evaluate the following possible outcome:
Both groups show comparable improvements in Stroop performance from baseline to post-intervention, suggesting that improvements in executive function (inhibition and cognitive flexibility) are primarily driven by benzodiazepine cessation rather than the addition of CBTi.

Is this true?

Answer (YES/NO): NO